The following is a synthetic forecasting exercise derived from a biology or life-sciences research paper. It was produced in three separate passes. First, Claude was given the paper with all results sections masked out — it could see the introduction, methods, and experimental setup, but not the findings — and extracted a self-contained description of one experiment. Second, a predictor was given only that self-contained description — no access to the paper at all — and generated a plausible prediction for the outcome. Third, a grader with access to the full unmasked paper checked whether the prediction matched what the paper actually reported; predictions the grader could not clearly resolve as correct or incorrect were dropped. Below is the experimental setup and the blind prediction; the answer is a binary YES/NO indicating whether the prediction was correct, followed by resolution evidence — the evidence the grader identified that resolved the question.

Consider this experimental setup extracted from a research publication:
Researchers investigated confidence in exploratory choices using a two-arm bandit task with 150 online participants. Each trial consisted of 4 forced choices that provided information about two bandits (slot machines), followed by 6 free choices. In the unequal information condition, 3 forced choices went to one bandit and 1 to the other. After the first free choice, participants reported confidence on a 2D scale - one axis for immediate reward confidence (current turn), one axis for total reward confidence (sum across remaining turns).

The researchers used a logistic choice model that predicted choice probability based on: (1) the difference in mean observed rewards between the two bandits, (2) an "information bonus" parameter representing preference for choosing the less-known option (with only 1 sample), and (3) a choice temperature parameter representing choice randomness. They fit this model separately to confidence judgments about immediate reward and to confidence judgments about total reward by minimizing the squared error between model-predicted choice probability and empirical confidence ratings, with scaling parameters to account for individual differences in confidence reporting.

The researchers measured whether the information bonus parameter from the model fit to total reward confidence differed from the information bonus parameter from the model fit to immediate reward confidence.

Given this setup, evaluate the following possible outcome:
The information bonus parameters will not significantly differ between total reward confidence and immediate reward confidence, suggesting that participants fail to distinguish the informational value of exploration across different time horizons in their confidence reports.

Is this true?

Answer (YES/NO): YES